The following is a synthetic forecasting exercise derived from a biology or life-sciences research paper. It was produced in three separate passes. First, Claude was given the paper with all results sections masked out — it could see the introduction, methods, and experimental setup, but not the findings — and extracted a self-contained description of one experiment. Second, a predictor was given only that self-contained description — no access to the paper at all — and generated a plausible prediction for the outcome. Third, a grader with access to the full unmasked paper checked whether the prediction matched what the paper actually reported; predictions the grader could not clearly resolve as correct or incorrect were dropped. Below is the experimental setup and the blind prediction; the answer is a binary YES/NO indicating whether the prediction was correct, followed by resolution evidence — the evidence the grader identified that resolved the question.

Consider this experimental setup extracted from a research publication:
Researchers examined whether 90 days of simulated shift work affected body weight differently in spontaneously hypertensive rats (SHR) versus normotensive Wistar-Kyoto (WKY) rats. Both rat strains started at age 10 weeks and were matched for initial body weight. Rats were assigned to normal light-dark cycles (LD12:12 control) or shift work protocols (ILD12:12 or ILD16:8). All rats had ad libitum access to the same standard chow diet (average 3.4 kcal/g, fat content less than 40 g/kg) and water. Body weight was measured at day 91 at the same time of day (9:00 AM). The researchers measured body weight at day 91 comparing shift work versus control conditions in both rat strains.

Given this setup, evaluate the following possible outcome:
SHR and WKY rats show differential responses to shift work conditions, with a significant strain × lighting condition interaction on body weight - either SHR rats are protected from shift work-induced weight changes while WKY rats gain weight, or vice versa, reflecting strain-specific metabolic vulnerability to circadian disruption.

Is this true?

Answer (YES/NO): NO